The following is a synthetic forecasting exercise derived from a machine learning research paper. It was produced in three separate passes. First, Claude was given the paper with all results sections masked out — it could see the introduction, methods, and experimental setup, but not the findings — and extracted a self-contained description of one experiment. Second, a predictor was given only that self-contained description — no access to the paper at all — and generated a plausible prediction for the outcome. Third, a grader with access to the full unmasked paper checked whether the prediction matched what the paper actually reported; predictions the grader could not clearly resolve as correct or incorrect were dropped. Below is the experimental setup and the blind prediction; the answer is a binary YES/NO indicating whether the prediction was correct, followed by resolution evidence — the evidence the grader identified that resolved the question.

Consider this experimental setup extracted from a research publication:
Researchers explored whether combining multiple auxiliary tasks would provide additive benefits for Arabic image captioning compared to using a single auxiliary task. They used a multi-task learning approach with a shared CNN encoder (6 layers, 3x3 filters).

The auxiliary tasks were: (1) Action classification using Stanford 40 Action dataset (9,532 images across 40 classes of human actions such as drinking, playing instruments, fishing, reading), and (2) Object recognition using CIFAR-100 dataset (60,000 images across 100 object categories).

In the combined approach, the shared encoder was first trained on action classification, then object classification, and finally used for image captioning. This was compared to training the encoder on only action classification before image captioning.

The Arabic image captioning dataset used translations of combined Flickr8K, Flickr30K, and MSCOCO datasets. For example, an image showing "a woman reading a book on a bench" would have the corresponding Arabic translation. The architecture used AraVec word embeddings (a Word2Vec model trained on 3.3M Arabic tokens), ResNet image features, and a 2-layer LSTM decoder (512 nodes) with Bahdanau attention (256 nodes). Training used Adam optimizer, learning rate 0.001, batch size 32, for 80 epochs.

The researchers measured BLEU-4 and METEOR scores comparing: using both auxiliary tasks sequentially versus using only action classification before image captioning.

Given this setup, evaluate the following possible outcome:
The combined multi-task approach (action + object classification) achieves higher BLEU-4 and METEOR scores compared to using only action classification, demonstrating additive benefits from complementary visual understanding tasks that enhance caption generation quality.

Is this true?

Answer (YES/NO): YES